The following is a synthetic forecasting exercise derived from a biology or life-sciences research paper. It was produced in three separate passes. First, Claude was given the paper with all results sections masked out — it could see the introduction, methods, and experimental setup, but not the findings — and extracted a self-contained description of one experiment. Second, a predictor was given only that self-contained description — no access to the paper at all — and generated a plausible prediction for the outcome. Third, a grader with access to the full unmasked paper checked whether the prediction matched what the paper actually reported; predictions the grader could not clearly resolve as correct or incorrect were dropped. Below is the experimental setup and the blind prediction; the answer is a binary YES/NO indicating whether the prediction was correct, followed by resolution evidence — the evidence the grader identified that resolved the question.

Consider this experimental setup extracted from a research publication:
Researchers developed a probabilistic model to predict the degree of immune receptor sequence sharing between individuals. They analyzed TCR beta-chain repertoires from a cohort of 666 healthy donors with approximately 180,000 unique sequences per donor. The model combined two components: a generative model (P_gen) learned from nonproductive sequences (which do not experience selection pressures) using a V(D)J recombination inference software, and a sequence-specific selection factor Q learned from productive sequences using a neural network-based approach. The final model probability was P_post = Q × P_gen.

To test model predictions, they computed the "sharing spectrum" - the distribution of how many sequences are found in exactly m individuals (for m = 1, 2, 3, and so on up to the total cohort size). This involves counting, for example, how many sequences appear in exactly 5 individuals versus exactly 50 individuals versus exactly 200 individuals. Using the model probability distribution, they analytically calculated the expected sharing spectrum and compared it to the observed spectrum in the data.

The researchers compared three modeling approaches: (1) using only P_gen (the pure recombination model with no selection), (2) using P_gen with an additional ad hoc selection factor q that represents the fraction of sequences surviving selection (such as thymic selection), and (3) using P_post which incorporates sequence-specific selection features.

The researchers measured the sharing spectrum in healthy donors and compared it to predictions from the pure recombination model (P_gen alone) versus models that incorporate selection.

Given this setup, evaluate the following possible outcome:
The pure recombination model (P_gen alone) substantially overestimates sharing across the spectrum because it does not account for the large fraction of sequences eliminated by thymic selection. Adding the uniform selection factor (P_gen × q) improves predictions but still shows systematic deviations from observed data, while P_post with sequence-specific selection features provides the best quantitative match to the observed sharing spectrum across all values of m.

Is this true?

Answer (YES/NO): NO